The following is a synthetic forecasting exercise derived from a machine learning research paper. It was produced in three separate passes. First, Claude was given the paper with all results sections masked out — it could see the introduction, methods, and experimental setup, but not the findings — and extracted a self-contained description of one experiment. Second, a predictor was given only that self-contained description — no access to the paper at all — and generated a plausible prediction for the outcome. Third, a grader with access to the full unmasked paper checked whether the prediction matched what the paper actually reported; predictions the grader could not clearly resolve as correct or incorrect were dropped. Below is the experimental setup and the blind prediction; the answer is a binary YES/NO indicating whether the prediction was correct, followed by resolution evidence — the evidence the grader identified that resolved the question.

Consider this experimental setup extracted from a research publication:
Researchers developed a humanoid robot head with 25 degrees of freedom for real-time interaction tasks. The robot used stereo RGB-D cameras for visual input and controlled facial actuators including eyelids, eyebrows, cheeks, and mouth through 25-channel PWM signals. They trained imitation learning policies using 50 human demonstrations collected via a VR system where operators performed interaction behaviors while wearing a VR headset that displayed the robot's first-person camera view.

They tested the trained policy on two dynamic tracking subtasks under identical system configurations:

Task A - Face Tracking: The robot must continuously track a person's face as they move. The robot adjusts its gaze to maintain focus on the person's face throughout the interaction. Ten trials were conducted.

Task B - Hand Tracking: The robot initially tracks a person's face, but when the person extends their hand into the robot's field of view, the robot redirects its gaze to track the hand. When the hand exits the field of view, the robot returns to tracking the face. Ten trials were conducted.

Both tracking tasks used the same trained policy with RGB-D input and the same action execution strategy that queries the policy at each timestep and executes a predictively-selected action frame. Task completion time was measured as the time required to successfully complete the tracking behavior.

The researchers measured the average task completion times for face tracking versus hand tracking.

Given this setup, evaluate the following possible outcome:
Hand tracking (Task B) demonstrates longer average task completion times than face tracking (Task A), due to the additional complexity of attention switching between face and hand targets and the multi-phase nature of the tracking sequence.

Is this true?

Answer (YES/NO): NO